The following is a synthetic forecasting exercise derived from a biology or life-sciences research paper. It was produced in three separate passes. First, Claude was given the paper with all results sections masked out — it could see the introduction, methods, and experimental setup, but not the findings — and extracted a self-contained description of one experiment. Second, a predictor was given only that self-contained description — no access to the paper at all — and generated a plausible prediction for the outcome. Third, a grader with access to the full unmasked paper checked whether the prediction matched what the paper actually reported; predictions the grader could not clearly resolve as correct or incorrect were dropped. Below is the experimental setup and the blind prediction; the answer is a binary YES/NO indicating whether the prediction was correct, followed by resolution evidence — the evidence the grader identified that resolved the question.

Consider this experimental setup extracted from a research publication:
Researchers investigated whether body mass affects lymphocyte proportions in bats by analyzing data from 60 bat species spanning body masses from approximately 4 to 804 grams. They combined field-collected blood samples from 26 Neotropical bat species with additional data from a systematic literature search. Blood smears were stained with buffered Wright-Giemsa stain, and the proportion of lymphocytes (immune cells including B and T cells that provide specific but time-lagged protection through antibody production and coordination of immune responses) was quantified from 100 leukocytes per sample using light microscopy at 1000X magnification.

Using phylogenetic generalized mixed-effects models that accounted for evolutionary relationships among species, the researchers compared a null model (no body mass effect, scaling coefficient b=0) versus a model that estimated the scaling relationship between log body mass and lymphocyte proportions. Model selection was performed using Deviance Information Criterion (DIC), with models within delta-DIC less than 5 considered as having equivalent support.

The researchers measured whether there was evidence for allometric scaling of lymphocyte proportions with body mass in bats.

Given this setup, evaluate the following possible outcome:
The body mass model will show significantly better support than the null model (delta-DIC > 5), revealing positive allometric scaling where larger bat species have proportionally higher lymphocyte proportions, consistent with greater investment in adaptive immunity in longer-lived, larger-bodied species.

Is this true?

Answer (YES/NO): NO